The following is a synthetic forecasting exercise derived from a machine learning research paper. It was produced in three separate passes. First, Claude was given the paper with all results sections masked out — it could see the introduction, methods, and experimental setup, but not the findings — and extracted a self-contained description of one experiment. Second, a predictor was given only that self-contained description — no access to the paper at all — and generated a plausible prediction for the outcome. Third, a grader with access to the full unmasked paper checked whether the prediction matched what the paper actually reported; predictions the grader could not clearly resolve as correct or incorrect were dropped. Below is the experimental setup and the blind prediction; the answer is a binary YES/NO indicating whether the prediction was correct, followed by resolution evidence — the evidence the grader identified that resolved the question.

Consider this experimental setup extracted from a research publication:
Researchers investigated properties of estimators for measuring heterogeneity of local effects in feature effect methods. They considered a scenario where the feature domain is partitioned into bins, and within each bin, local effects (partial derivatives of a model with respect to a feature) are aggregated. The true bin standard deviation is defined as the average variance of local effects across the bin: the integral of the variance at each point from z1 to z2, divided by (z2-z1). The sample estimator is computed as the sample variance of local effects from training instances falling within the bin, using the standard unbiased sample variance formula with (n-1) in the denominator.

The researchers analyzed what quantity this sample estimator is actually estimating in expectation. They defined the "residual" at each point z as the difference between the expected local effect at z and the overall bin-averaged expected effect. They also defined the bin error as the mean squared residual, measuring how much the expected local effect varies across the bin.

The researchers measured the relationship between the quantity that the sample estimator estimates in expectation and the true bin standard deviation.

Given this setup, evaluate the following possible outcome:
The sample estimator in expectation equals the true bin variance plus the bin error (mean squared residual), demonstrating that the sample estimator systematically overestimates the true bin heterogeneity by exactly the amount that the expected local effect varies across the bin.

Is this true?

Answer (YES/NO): YES